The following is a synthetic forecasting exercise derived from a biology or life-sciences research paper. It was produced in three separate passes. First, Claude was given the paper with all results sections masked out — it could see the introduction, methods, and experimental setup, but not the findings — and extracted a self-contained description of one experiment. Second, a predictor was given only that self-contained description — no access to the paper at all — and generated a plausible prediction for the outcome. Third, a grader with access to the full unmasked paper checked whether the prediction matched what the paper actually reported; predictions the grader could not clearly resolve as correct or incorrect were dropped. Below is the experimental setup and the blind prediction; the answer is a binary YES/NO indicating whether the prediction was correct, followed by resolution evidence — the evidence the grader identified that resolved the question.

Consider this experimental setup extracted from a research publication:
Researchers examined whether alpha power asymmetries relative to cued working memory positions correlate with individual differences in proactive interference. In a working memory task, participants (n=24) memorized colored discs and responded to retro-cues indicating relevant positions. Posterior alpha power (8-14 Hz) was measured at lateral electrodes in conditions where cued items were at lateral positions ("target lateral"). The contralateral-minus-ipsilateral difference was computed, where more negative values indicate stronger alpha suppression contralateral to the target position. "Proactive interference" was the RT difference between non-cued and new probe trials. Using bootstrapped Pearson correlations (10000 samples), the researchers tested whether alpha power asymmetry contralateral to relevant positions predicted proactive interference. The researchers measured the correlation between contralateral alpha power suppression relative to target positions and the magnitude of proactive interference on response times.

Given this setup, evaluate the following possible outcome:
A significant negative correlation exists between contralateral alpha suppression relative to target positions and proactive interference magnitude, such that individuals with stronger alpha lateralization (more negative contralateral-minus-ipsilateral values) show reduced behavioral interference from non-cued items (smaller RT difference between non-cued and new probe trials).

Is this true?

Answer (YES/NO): NO